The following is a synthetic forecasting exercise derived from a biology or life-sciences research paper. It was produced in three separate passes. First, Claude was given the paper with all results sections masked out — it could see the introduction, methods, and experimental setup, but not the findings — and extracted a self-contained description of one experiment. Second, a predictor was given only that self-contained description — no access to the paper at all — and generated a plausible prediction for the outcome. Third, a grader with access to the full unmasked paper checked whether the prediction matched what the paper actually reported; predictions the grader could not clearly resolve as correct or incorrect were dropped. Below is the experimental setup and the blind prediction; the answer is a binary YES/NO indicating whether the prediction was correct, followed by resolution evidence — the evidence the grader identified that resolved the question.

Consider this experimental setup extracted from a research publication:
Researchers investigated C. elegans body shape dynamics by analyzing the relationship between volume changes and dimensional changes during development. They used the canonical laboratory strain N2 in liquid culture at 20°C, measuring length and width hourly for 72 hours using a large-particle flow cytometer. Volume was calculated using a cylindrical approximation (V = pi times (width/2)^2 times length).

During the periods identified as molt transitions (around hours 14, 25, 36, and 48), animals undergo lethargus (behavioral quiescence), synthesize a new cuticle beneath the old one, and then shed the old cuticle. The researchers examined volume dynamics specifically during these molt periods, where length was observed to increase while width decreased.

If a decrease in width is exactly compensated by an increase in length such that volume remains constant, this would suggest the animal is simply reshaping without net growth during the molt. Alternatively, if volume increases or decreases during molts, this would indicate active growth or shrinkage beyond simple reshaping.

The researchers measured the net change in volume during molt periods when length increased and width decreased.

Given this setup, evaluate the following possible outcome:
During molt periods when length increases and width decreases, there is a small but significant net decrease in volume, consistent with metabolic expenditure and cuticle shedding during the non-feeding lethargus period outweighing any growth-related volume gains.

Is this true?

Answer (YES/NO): NO